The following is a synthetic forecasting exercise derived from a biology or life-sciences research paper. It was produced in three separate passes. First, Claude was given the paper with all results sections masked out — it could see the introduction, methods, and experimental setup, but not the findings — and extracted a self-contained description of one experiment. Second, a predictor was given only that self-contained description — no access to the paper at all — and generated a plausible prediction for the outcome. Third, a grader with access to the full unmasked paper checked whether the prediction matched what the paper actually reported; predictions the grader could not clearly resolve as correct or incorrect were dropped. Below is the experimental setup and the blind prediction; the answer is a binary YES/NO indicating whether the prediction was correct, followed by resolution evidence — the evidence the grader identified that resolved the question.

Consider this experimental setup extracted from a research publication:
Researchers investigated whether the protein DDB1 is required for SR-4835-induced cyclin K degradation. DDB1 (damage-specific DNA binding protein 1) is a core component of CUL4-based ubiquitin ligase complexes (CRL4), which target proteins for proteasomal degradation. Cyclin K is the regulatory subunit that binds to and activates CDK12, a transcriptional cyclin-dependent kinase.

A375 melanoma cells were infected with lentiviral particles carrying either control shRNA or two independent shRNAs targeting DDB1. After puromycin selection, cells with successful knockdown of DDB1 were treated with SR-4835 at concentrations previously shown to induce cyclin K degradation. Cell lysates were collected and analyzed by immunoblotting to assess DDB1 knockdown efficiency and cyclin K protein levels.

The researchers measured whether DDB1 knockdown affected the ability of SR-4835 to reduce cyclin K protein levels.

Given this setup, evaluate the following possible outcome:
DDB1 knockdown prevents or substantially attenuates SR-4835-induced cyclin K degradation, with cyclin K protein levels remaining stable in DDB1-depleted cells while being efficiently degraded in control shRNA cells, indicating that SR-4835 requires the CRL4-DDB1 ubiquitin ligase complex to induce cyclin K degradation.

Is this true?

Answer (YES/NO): YES